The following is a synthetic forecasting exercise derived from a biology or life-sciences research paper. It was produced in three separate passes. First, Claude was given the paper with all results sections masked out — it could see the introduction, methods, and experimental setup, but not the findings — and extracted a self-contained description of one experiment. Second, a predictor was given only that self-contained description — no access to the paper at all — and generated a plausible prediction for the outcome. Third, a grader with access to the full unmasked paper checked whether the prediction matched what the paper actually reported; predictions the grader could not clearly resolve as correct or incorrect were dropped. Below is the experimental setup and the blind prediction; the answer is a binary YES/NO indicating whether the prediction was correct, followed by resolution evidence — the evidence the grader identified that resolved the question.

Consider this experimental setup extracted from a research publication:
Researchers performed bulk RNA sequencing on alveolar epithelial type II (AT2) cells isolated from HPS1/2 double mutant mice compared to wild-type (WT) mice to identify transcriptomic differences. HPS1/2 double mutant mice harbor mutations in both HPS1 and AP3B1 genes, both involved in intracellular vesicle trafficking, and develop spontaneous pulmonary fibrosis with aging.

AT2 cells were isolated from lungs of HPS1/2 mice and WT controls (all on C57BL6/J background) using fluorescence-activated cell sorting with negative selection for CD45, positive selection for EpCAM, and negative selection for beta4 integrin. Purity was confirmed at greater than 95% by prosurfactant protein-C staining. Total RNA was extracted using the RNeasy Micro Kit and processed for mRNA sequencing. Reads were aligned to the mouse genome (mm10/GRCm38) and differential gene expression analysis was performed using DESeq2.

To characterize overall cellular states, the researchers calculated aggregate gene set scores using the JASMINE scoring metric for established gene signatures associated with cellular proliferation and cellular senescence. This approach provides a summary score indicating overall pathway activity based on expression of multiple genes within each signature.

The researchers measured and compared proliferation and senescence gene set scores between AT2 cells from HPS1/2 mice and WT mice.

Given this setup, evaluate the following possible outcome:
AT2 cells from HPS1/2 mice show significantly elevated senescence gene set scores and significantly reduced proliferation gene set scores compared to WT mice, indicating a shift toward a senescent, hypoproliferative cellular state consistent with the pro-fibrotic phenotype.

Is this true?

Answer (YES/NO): NO